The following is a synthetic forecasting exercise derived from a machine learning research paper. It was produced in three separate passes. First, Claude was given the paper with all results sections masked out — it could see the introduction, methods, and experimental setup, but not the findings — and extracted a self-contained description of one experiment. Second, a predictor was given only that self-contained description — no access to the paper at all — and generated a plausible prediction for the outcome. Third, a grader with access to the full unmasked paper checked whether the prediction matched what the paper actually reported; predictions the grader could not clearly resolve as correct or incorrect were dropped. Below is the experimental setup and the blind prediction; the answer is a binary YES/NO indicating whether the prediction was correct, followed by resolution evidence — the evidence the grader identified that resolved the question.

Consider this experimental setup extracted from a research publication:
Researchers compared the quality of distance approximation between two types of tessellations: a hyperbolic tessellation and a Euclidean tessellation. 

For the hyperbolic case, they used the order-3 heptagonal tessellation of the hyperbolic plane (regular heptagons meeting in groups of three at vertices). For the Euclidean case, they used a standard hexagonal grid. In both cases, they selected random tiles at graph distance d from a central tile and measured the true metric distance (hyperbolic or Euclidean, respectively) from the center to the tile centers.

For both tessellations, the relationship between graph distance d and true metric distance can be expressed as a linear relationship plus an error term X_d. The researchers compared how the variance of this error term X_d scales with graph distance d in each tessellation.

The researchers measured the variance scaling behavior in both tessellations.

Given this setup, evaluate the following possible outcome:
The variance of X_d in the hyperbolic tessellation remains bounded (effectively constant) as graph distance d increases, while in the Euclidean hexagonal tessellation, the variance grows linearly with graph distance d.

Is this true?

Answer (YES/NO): NO